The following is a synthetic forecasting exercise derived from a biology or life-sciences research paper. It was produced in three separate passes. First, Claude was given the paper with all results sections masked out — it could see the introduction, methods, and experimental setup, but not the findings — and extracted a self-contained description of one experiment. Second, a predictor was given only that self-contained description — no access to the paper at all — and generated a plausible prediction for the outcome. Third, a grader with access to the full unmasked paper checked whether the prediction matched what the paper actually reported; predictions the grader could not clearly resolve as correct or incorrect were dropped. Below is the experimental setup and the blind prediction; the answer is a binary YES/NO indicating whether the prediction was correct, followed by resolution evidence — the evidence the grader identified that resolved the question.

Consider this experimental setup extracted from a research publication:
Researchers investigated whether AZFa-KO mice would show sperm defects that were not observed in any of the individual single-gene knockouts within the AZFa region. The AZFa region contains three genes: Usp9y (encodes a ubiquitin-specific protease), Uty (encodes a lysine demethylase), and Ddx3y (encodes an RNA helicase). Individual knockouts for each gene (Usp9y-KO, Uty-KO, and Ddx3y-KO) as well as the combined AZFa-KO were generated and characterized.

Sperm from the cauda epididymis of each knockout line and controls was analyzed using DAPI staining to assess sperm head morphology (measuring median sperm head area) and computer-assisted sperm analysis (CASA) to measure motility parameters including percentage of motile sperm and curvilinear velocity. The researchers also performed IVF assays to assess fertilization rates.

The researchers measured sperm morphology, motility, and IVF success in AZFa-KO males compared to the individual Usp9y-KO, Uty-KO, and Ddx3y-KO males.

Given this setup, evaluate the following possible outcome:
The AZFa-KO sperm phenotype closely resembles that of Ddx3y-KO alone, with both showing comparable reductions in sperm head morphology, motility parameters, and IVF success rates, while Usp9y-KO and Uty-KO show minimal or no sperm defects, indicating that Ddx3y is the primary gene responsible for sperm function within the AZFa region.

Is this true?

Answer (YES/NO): NO